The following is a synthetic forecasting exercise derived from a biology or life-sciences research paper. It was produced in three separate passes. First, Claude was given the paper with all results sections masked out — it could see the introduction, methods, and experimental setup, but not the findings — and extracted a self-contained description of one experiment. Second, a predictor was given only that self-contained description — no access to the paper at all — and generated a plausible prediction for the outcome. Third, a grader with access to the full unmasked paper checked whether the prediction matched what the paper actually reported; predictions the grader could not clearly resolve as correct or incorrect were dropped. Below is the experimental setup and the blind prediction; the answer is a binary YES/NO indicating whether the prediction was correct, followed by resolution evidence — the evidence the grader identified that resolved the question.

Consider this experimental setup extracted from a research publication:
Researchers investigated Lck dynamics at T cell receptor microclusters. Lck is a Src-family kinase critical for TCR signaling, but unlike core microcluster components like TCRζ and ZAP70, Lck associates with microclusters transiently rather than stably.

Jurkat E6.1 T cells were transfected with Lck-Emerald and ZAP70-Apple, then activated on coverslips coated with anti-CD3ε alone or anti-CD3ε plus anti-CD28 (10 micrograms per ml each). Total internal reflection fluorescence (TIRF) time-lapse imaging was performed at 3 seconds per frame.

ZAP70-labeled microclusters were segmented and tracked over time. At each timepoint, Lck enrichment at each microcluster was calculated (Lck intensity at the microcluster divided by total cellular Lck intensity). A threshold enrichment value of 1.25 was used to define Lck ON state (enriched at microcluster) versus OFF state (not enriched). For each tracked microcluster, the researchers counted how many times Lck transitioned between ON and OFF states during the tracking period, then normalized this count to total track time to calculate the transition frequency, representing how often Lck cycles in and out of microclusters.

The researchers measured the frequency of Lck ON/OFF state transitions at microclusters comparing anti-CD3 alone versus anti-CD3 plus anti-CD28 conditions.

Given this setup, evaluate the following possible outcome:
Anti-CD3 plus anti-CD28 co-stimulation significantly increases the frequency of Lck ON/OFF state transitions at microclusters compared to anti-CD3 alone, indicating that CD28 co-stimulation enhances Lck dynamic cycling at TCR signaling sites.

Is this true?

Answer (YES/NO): YES